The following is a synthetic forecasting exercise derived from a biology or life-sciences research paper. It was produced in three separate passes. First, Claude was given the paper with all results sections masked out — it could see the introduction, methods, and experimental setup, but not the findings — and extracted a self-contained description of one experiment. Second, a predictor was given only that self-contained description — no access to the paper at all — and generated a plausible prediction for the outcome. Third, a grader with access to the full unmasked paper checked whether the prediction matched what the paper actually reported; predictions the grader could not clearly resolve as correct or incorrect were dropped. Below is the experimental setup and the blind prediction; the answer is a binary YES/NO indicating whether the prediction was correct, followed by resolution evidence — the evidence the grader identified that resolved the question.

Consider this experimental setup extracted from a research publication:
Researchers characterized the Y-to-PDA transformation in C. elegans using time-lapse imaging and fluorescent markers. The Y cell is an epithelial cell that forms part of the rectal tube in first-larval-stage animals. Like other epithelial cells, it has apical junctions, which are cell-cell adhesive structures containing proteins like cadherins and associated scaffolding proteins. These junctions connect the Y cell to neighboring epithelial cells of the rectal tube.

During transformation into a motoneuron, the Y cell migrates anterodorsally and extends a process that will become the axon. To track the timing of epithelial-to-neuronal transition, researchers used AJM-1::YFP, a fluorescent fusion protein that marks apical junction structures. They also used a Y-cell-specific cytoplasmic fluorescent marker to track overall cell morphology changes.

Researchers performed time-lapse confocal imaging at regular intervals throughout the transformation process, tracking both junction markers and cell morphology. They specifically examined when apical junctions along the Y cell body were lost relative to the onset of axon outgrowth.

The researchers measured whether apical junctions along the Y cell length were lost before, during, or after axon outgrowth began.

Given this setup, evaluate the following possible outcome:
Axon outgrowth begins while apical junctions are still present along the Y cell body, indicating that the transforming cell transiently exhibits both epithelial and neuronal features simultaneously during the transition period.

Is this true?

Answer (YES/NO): YES